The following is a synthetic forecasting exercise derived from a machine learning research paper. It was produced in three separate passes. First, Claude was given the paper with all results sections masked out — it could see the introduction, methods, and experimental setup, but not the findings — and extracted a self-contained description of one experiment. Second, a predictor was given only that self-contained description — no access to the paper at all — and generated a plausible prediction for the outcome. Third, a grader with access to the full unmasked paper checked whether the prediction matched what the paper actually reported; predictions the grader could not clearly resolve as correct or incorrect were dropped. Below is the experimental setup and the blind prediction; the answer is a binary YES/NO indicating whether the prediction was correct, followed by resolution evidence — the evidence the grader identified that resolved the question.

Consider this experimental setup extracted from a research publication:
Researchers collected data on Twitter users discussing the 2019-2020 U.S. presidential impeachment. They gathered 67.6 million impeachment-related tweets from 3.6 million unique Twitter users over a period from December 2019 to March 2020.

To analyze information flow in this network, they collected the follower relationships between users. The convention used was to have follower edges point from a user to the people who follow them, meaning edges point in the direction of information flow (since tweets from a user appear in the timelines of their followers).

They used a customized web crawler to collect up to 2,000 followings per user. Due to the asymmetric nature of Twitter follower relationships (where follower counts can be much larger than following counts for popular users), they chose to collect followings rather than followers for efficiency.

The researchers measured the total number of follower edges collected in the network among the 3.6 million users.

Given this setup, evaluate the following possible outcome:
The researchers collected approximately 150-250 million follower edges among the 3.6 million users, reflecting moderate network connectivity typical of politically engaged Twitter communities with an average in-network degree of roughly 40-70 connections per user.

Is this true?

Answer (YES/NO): NO